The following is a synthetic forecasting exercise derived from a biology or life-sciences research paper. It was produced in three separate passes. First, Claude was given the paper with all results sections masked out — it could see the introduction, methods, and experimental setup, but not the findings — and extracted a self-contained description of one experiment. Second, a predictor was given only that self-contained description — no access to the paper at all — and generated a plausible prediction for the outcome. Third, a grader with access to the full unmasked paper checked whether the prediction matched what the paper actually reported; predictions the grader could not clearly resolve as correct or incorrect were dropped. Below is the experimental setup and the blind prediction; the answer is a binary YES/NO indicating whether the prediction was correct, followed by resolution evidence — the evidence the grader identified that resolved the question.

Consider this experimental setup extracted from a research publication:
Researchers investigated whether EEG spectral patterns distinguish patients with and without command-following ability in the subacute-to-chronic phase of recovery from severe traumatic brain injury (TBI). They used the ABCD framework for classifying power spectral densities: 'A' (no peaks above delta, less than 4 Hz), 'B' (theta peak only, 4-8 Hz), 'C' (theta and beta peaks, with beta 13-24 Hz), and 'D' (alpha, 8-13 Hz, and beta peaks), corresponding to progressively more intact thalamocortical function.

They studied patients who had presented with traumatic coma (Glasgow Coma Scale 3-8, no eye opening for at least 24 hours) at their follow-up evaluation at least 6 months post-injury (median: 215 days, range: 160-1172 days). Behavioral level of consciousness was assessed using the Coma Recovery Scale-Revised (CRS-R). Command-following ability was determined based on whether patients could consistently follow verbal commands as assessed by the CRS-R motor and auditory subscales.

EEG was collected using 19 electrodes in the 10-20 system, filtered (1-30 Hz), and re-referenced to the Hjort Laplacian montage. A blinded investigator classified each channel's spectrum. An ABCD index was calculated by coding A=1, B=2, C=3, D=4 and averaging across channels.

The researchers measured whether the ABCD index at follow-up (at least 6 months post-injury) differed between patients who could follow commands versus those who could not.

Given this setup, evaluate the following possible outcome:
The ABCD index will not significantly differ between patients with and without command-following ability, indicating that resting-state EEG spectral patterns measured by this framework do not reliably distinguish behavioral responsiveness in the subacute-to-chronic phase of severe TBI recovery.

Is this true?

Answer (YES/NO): NO